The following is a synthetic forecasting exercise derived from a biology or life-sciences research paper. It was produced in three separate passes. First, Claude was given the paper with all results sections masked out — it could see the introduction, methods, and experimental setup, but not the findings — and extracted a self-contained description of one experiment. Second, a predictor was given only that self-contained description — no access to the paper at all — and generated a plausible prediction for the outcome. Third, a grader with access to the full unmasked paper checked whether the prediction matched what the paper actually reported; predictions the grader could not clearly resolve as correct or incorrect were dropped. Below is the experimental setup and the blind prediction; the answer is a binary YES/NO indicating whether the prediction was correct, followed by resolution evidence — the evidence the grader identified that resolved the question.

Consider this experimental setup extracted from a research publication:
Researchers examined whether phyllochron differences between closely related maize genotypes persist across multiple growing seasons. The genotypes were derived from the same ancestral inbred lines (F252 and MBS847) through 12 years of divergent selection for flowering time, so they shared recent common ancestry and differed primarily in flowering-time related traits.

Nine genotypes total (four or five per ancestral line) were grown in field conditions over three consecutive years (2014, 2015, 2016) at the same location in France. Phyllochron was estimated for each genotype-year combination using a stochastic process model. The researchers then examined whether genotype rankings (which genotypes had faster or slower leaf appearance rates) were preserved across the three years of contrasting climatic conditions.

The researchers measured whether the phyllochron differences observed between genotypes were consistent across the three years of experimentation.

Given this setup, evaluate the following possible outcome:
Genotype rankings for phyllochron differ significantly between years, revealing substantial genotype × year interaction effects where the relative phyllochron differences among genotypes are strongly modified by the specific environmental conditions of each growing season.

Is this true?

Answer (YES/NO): NO